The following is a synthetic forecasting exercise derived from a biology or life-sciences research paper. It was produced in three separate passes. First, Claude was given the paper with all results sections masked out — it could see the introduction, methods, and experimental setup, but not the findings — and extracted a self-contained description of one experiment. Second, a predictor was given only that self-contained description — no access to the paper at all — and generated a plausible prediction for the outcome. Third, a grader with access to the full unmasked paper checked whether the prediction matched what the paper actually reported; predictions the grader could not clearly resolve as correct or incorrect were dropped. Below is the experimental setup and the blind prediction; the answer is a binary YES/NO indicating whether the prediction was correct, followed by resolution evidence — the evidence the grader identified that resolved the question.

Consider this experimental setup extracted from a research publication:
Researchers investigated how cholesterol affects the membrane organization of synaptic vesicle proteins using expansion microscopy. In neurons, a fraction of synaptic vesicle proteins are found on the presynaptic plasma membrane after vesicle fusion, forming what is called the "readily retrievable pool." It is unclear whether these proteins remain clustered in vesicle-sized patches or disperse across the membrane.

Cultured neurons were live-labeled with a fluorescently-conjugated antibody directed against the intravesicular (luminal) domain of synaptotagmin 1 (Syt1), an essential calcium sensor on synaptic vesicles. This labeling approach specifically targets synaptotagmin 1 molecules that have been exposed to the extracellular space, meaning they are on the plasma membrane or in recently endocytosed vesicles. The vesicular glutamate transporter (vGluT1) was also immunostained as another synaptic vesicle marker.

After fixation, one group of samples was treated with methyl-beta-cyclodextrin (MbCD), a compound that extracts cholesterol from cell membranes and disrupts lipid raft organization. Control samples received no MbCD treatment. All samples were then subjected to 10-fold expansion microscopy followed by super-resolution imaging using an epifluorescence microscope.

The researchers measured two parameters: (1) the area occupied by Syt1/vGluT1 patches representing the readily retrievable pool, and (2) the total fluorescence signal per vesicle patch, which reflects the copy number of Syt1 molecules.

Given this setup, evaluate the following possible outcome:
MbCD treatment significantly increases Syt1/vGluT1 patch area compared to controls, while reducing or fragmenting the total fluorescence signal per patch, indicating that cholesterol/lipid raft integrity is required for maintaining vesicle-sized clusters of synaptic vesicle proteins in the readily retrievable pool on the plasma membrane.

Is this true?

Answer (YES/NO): NO